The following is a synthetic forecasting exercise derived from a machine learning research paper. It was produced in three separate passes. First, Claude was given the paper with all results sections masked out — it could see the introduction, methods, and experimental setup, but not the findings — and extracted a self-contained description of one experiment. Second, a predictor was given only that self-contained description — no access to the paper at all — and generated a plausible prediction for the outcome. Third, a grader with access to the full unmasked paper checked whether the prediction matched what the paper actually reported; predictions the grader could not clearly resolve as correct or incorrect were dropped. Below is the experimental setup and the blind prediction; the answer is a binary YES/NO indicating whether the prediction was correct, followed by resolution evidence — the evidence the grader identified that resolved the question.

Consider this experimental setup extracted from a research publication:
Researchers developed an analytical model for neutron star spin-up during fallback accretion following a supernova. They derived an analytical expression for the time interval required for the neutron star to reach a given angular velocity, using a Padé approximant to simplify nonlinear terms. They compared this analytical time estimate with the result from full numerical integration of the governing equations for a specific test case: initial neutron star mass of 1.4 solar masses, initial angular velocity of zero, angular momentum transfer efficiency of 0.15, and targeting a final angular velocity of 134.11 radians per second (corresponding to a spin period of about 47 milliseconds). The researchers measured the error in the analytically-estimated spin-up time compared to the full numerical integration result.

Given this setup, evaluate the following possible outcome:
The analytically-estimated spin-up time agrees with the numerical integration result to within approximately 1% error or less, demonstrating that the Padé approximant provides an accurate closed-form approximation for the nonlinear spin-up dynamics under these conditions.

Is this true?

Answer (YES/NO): NO